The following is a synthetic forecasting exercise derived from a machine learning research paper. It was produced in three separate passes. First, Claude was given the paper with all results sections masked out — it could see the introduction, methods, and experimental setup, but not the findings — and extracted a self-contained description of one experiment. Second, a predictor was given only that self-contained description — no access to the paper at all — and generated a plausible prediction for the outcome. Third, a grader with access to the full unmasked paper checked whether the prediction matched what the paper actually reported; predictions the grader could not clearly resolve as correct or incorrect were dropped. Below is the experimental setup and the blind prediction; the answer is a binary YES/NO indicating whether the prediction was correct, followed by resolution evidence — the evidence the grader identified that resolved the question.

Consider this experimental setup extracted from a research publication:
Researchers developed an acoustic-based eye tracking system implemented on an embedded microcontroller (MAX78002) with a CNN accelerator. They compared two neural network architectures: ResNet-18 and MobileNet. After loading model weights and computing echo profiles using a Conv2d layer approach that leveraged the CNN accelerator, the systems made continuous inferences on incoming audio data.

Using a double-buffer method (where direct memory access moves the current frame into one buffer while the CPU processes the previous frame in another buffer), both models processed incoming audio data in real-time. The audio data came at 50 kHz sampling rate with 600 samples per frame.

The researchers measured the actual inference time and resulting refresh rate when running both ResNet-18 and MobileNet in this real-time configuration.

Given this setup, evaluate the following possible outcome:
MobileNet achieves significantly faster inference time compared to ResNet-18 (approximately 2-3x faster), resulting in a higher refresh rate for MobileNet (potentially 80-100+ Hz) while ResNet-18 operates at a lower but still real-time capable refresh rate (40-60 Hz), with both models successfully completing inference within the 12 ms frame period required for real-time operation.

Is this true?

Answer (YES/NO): NO